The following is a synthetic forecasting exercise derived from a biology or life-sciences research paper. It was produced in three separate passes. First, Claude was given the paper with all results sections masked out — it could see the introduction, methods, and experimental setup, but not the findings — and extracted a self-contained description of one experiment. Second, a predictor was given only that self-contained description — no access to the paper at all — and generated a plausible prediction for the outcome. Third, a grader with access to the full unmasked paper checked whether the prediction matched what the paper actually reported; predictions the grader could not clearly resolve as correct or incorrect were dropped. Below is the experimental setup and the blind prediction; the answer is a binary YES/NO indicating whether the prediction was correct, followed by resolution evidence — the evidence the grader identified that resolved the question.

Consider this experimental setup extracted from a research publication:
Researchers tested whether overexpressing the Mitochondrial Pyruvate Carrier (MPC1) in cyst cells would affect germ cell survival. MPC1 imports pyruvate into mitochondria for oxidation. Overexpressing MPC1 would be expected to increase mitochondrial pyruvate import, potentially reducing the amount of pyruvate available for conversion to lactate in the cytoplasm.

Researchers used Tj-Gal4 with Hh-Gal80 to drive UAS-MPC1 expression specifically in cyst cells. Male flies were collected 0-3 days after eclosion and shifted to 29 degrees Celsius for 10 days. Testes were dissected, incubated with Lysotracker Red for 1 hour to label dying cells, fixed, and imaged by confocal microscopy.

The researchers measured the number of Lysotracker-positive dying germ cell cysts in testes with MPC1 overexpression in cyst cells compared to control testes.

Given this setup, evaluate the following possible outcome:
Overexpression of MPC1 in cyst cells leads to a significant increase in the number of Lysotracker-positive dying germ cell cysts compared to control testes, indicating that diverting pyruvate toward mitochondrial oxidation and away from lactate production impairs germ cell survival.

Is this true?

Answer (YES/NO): YES